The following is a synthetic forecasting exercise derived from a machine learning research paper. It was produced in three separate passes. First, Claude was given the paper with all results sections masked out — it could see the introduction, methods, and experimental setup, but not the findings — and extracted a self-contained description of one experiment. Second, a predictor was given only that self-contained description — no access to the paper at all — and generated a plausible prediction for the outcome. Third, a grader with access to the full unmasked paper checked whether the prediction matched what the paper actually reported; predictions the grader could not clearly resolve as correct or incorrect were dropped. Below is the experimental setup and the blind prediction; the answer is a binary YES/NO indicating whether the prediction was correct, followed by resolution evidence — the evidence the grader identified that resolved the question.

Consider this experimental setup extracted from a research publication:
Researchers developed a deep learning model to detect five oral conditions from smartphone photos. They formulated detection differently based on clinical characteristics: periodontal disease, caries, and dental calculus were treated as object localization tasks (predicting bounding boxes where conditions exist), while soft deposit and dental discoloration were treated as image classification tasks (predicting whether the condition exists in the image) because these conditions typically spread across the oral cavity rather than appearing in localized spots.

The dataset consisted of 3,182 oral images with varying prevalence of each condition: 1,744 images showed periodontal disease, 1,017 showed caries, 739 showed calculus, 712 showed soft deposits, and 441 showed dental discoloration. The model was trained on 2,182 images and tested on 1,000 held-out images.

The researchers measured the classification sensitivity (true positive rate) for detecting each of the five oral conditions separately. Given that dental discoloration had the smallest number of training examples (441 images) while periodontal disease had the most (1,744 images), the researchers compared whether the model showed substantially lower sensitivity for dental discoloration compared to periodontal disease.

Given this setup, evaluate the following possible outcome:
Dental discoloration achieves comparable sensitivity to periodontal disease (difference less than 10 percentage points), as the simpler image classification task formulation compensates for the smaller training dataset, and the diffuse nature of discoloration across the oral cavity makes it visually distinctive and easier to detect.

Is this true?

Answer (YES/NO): YES